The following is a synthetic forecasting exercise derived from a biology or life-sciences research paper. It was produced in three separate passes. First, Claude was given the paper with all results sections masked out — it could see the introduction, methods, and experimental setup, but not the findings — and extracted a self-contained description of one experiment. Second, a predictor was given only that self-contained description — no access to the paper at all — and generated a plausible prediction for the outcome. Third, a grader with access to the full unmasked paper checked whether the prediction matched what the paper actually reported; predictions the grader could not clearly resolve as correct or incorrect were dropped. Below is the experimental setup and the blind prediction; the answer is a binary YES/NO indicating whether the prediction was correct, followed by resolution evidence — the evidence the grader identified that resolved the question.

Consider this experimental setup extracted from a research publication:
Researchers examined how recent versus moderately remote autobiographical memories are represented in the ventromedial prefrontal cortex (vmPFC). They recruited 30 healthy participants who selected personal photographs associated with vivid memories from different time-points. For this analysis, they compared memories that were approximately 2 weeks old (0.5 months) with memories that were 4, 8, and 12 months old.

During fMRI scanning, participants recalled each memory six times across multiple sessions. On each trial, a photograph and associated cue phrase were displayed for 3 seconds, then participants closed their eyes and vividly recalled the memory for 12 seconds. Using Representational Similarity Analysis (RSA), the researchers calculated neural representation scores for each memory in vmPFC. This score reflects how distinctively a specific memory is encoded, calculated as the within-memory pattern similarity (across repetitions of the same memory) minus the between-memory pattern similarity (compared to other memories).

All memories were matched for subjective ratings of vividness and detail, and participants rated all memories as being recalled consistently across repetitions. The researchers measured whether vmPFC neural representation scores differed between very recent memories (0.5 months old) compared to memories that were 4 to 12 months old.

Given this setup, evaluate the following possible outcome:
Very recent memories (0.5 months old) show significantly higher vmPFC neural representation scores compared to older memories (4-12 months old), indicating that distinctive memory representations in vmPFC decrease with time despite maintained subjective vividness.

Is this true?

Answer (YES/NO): NO